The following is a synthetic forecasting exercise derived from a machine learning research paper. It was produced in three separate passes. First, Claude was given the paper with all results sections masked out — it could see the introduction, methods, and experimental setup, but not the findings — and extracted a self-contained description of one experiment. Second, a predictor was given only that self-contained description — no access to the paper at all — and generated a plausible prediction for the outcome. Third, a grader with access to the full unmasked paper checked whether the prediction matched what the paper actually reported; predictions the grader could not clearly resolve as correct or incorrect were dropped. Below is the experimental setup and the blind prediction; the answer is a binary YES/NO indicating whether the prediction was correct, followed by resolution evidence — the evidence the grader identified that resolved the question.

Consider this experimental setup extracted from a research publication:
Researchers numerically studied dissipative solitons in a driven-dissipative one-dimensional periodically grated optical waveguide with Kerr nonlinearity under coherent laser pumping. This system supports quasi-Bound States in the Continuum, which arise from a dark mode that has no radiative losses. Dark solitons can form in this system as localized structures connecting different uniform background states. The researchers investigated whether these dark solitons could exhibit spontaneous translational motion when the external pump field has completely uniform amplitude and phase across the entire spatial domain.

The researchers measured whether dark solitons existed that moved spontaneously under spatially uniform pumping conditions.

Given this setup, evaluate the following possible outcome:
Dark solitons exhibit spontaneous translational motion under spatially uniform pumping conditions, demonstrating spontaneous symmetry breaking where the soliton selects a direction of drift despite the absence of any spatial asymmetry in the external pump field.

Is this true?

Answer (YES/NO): YES